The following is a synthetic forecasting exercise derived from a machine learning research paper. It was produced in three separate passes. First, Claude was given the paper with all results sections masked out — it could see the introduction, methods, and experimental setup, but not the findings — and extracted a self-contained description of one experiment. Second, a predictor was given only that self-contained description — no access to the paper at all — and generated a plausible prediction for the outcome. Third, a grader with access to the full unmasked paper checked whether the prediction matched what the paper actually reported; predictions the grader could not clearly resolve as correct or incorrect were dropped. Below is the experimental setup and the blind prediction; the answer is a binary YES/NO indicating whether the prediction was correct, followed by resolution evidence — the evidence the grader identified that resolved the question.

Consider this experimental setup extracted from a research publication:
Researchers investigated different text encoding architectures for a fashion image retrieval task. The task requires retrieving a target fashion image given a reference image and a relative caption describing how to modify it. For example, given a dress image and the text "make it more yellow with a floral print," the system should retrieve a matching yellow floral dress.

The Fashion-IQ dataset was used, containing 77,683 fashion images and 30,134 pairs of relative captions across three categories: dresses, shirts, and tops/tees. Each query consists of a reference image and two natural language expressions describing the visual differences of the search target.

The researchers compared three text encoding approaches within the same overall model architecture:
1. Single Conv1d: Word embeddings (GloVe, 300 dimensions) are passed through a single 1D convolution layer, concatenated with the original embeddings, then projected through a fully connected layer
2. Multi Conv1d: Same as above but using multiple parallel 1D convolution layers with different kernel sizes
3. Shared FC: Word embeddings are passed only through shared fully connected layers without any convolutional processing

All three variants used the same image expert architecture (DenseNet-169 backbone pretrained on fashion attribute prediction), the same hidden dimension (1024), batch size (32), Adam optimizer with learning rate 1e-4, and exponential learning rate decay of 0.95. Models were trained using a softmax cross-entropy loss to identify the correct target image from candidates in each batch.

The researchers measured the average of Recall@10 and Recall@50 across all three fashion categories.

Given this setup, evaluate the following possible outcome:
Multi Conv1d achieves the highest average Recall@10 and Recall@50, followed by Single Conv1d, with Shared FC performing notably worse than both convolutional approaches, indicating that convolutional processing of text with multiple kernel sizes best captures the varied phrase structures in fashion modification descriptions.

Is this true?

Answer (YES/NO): NO